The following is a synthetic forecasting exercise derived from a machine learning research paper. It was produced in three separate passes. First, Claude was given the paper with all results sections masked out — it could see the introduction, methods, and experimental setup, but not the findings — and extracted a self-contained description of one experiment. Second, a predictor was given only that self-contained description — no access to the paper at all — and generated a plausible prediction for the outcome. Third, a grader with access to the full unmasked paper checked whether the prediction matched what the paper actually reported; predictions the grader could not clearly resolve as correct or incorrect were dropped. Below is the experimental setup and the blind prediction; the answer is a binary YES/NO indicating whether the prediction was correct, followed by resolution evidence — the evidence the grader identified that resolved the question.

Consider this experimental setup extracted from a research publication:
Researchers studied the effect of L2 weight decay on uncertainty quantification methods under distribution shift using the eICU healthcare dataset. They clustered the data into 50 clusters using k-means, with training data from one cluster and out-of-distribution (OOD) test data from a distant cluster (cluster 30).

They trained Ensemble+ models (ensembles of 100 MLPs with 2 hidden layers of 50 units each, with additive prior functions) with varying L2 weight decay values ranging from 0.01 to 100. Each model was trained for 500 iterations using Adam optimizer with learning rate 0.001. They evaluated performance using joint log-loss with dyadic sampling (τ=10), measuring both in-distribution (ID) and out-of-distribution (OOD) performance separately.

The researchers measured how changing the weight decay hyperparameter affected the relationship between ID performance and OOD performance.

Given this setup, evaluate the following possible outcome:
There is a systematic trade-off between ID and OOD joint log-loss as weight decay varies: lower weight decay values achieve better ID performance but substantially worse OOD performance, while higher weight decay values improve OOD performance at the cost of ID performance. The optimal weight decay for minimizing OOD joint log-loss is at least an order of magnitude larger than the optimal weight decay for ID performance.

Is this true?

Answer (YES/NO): YES